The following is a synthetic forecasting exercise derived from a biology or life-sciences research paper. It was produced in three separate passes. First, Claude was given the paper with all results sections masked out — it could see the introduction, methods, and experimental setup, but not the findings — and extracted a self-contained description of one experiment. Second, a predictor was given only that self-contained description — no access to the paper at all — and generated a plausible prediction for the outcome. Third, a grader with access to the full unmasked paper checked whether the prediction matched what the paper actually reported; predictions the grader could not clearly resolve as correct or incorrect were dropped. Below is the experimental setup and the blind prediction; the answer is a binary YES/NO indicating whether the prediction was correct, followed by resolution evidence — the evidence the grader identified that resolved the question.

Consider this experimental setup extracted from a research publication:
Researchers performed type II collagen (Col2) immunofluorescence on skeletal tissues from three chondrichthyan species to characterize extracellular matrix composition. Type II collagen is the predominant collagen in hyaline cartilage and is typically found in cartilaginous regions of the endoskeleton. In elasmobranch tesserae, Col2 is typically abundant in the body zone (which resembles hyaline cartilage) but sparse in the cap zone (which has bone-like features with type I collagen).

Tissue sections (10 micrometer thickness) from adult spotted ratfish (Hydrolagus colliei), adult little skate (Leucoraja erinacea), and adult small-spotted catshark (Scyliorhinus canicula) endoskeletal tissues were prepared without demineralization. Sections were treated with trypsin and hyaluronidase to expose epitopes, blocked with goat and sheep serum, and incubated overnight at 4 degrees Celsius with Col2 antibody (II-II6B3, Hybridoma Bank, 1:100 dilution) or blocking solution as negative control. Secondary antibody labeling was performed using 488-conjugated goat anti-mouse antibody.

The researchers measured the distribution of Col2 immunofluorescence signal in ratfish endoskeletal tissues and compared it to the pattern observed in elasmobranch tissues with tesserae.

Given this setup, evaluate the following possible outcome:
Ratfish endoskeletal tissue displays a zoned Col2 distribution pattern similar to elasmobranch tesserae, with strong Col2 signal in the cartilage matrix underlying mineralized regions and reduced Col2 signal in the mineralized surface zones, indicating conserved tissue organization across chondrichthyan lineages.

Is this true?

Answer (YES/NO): NO